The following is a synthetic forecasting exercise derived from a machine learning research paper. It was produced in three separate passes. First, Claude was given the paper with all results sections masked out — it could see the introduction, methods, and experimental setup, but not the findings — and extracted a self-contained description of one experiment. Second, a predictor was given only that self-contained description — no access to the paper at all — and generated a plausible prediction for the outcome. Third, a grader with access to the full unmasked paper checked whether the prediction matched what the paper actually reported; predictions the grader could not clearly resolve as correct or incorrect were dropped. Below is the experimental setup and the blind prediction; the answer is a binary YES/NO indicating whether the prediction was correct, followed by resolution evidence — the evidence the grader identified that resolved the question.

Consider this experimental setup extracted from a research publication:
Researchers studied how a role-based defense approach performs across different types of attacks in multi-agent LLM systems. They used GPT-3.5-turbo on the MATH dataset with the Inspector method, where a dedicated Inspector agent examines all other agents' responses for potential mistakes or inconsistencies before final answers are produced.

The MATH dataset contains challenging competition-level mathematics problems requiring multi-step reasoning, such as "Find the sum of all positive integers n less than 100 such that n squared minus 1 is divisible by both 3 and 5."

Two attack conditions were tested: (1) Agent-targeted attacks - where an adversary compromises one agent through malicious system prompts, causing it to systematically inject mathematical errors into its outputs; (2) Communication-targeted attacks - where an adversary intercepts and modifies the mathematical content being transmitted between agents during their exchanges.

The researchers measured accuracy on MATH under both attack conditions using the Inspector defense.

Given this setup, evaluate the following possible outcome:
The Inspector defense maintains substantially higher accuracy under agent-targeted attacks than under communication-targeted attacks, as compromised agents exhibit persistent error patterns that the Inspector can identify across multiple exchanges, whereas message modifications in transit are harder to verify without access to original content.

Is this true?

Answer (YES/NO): NO